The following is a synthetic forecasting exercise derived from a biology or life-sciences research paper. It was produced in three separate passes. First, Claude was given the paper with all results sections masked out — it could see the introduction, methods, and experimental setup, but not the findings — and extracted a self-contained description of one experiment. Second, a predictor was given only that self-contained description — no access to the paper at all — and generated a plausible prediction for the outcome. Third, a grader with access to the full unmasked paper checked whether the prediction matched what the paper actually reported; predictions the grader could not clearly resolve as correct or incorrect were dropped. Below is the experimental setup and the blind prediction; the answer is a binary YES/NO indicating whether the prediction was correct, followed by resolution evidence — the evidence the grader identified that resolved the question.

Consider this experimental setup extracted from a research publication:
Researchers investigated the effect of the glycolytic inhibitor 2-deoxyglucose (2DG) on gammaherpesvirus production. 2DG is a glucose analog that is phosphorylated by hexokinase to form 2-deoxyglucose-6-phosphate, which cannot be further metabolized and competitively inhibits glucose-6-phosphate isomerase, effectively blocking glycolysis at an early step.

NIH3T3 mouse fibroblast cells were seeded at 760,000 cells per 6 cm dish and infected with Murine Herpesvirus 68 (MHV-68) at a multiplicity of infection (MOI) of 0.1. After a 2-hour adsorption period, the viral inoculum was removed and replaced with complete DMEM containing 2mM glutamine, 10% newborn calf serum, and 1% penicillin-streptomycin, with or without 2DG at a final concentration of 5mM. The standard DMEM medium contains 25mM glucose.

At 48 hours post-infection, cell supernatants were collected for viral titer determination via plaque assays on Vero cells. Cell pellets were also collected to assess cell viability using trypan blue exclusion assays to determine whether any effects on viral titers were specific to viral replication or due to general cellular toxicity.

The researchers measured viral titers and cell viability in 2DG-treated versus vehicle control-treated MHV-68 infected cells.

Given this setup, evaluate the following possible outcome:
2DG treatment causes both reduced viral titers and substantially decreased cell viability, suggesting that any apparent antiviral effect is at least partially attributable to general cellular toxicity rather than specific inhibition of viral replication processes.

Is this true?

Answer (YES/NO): NO